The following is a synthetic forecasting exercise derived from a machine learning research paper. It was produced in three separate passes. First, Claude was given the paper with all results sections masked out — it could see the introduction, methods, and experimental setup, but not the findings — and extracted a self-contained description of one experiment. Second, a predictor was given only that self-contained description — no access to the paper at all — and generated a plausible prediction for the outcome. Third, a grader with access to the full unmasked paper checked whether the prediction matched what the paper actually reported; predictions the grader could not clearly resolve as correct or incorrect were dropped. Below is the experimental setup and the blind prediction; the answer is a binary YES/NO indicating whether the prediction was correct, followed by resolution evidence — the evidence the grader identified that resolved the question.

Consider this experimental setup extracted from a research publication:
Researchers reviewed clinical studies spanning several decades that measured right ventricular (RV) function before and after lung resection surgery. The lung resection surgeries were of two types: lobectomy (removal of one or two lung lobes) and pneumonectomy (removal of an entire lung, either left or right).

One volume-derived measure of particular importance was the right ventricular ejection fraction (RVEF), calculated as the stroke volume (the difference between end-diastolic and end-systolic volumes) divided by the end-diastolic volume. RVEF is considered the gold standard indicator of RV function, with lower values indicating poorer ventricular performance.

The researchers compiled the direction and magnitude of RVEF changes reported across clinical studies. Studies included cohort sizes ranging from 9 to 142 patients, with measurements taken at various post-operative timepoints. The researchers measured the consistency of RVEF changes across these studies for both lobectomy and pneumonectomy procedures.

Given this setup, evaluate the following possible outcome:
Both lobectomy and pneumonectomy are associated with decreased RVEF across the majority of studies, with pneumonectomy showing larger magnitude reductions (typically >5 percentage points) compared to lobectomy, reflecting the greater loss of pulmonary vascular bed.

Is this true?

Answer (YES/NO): YES